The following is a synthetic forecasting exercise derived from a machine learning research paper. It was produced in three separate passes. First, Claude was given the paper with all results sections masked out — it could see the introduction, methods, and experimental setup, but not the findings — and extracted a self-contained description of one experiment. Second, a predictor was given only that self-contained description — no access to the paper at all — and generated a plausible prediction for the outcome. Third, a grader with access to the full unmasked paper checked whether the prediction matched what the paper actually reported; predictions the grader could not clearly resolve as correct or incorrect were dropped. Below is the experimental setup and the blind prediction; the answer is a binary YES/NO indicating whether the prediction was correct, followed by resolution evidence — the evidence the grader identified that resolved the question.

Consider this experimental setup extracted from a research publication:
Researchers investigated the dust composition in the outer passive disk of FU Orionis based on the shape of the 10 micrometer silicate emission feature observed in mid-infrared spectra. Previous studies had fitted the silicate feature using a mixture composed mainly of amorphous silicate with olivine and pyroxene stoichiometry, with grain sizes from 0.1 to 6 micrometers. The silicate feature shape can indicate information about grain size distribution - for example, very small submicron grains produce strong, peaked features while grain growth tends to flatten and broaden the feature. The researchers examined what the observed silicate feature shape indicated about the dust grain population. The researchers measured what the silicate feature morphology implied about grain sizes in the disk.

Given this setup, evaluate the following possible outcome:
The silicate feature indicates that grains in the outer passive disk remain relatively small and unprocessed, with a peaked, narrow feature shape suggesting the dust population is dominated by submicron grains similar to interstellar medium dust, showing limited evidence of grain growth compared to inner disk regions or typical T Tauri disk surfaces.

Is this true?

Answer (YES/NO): NO